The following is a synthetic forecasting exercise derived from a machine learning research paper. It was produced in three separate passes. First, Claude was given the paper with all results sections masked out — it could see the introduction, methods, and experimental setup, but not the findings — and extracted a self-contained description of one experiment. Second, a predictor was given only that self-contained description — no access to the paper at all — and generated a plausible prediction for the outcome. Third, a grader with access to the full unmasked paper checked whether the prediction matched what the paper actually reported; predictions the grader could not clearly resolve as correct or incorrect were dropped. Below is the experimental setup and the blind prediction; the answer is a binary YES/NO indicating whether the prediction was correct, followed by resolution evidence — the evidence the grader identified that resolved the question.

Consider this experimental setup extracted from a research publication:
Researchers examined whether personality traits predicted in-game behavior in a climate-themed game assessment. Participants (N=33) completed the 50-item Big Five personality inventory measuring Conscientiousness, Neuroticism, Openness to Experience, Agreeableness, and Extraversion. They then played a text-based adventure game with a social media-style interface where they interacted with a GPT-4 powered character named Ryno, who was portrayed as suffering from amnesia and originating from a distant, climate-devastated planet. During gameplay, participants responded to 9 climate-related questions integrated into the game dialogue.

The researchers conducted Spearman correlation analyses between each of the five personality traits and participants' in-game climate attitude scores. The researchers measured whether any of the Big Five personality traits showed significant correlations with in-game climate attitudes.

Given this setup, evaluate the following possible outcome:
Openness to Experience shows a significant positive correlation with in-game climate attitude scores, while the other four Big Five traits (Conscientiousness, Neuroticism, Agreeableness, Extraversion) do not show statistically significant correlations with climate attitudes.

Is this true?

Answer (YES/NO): NO